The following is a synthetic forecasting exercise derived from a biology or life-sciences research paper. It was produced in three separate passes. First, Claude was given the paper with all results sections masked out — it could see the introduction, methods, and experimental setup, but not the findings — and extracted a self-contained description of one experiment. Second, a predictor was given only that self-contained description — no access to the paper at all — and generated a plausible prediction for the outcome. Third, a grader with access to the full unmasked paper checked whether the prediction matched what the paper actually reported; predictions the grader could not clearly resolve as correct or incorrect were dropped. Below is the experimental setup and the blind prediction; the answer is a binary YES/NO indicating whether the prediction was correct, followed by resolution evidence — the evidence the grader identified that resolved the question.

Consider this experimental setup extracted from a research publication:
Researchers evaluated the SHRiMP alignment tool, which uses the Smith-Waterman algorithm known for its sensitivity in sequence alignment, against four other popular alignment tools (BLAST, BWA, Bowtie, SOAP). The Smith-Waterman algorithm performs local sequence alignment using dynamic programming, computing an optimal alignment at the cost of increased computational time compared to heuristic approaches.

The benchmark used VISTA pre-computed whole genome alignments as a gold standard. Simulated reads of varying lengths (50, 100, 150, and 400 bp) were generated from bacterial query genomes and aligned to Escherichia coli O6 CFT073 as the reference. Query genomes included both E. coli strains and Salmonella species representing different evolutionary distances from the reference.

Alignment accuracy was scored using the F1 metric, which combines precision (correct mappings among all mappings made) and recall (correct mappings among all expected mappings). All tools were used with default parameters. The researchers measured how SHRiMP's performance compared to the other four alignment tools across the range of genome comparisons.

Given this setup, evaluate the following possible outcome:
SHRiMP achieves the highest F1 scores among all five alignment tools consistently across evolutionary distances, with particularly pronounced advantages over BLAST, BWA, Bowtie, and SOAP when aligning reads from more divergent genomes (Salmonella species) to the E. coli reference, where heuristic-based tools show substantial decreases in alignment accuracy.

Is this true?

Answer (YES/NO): NO